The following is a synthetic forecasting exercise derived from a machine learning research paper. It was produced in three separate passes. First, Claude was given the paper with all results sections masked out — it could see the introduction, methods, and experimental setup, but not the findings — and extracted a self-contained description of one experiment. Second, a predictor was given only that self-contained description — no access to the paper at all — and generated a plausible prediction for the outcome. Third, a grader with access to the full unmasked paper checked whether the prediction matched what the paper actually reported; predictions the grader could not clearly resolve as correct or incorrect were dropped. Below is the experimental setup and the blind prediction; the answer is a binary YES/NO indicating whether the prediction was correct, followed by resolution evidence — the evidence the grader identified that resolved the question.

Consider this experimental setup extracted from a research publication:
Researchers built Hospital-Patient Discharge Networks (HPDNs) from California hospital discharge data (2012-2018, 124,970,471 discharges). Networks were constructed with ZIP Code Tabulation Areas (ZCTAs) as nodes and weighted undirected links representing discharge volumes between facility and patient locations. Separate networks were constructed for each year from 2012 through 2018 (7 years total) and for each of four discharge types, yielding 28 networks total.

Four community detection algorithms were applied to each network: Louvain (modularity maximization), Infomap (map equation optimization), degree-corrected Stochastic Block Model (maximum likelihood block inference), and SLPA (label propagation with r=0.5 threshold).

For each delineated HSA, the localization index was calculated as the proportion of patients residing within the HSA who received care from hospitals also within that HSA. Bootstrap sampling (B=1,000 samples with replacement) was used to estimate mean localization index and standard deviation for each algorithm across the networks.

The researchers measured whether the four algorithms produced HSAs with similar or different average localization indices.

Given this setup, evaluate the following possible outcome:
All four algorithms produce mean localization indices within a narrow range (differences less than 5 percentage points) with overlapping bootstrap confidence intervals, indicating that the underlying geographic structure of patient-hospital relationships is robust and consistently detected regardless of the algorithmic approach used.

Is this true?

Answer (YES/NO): NO